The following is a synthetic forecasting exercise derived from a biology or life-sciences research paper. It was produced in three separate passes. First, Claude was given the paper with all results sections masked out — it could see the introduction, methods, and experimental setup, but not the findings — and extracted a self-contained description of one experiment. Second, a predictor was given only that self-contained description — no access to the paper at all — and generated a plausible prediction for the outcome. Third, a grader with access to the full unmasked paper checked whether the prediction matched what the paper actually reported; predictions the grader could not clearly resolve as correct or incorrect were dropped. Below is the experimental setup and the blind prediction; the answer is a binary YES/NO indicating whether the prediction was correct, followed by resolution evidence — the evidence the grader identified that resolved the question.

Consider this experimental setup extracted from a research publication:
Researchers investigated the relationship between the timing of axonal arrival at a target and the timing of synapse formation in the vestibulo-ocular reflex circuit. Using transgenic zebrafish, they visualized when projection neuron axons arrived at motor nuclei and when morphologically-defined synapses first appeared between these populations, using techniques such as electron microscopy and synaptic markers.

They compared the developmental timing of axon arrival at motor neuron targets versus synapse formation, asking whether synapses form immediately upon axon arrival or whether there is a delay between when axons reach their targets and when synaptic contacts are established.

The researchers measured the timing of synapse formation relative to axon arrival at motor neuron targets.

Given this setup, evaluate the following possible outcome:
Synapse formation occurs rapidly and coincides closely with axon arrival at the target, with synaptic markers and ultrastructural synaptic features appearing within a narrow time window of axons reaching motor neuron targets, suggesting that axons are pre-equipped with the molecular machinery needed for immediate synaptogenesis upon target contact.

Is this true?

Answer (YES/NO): NO